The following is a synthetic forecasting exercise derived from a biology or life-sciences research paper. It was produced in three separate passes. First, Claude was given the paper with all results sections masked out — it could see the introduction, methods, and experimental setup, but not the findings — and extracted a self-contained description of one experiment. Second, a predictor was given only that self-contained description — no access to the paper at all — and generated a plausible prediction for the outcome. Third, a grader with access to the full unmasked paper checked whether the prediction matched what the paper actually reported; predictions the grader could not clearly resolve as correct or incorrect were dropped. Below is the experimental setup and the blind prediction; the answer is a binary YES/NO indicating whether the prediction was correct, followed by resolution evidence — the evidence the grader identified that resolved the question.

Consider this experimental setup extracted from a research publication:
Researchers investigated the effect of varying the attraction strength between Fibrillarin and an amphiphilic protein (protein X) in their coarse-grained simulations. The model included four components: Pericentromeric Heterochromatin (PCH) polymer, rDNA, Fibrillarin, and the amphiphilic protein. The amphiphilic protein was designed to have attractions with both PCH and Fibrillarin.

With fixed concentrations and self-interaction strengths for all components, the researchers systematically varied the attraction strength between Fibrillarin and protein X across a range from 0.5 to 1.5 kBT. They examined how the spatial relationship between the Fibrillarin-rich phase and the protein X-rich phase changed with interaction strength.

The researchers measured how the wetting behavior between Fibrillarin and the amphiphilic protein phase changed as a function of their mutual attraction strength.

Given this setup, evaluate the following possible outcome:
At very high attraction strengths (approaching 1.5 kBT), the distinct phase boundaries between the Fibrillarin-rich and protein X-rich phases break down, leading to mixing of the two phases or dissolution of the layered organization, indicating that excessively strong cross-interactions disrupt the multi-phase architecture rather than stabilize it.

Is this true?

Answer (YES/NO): NO